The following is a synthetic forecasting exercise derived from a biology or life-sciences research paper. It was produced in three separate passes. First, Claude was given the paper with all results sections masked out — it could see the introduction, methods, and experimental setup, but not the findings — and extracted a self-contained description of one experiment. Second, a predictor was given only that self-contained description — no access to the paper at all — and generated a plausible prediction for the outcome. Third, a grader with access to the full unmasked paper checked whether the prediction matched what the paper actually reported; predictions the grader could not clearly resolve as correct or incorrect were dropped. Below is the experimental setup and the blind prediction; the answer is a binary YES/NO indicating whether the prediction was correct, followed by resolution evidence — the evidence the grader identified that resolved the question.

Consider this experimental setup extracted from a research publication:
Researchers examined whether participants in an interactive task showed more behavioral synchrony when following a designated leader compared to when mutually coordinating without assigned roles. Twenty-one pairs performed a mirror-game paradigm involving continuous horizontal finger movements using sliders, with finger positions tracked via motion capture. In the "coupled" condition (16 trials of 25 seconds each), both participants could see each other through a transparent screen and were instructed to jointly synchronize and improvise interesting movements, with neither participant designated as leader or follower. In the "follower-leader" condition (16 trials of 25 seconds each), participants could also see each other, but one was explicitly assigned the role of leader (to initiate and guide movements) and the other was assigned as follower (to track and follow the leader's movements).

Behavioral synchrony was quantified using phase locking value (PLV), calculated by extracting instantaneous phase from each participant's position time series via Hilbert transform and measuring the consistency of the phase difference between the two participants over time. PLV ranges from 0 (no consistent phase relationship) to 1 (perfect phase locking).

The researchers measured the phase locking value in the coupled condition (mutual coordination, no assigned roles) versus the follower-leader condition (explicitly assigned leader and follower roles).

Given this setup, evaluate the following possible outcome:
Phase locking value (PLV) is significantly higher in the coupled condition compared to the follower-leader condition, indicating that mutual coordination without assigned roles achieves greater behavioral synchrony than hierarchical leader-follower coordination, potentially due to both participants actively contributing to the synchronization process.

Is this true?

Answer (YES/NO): NO